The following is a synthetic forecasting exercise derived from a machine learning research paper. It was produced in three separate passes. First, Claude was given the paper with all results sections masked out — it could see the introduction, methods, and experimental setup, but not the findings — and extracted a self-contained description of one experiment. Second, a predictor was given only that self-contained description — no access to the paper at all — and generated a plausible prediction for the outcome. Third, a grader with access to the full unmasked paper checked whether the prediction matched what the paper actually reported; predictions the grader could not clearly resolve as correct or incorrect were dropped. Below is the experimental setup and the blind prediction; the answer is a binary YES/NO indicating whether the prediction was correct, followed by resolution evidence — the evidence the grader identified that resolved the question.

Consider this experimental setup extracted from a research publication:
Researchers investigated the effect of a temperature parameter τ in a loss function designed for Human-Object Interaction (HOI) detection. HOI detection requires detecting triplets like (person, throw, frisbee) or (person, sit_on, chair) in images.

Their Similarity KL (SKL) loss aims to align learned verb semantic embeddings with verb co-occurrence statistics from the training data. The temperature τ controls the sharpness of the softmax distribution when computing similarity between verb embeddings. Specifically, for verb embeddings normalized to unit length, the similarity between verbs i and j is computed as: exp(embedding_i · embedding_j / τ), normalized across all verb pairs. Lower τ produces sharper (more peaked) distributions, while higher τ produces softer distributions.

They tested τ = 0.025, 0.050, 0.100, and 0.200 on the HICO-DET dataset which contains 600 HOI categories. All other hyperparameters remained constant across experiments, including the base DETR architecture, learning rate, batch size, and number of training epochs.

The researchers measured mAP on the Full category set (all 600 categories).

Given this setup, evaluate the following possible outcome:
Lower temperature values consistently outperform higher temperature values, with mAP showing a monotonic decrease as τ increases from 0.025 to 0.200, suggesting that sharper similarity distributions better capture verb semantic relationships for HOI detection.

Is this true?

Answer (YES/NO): NO